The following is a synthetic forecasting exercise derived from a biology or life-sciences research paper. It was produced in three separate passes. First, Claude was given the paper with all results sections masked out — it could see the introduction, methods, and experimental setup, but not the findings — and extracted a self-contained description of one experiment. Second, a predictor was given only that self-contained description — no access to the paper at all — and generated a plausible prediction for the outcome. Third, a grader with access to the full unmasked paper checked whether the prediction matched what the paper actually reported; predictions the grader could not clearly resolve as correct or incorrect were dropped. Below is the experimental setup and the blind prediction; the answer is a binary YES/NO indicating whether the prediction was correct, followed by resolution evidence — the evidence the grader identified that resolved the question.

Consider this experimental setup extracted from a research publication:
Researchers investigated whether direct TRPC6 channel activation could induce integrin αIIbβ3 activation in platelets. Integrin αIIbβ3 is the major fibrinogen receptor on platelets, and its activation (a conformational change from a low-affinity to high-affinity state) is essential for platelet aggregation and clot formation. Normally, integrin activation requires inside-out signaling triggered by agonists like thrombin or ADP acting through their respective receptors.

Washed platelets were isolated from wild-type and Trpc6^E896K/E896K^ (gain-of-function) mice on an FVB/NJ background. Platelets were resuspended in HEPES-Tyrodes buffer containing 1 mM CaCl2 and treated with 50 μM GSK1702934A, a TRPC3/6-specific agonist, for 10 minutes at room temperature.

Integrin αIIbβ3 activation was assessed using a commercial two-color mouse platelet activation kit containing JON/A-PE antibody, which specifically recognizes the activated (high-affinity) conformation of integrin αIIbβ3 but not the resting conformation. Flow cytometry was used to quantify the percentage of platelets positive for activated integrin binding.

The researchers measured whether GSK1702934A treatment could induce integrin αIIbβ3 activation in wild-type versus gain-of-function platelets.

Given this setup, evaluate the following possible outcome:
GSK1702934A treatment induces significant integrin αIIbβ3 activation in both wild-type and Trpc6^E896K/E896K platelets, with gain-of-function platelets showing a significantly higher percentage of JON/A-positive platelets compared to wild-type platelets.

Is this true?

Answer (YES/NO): NO